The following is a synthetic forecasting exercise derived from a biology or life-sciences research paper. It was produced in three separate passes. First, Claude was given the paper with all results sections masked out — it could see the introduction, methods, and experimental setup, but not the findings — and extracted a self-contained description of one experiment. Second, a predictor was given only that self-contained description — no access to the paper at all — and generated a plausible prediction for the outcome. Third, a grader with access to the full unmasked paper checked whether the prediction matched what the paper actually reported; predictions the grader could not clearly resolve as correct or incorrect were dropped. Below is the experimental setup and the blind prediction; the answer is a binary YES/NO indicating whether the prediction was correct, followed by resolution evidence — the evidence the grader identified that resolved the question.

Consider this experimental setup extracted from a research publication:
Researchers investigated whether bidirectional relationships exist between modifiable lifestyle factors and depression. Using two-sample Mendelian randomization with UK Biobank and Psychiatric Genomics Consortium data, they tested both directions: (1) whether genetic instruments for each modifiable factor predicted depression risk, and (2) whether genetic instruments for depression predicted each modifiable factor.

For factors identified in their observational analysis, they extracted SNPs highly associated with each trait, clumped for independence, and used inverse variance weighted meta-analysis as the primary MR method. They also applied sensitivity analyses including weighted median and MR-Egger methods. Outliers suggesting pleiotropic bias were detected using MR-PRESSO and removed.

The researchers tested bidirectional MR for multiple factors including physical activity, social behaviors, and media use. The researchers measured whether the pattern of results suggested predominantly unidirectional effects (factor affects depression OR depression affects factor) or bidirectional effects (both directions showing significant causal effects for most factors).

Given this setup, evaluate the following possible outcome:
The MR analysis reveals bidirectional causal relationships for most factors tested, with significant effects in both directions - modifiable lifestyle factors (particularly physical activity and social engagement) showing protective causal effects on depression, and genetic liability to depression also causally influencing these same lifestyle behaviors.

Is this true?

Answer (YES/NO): NO